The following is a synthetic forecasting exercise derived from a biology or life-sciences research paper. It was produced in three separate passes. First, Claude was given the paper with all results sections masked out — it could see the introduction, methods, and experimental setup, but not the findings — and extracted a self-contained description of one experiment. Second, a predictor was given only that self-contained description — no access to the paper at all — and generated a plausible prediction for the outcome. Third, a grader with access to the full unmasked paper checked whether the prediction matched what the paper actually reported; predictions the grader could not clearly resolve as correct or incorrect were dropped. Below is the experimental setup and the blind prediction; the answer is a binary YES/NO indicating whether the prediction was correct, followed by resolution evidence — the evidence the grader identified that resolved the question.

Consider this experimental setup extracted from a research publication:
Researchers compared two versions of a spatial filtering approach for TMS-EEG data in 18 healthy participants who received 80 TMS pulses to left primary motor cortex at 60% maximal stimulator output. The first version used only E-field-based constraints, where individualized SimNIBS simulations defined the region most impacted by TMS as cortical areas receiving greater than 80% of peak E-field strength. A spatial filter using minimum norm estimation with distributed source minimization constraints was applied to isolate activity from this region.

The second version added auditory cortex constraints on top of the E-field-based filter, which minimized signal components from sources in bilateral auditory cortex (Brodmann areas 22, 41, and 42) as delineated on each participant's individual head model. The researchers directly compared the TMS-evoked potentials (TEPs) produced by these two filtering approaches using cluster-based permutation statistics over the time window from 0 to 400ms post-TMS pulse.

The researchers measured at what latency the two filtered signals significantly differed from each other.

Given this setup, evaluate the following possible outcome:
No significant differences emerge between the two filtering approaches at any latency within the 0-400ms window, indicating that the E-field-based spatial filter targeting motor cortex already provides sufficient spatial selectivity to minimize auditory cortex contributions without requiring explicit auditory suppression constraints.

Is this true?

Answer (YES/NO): NO